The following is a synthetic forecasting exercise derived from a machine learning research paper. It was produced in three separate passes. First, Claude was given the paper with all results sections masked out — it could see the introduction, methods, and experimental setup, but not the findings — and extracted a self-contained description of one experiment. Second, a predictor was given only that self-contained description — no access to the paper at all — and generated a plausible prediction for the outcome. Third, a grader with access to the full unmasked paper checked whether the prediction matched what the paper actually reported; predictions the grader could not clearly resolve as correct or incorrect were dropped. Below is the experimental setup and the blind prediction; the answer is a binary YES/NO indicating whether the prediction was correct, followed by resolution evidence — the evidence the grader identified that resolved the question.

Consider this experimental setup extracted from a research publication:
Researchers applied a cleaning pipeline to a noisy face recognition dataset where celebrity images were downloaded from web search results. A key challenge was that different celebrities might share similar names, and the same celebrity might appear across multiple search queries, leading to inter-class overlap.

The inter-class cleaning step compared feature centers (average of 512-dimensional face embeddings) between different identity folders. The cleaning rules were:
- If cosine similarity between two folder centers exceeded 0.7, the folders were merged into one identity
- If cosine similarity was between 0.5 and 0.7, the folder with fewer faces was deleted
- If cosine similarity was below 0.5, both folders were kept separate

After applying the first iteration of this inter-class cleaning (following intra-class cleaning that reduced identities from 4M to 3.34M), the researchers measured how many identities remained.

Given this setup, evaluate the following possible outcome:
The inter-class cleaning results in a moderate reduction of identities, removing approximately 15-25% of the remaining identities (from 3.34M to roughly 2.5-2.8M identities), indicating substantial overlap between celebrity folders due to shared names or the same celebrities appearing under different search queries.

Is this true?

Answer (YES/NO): NO